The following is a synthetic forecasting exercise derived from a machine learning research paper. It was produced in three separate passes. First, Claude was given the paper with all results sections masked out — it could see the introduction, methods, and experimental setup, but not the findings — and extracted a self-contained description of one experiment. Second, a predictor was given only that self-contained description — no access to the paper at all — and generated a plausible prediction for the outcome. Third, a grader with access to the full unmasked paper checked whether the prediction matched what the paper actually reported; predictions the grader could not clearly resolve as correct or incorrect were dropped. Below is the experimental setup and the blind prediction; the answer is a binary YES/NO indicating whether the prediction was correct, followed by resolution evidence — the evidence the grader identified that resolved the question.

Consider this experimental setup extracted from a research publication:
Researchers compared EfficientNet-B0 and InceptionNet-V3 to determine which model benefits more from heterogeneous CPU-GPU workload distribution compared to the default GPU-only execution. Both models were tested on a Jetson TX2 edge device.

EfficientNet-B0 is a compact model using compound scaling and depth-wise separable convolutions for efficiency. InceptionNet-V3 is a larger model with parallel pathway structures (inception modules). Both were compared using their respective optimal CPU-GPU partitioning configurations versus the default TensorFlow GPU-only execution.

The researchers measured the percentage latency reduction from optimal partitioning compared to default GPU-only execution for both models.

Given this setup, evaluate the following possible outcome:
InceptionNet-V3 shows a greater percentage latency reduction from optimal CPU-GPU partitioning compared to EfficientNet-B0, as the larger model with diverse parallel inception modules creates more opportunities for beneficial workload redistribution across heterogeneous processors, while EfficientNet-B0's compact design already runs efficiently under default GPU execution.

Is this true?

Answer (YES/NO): NO